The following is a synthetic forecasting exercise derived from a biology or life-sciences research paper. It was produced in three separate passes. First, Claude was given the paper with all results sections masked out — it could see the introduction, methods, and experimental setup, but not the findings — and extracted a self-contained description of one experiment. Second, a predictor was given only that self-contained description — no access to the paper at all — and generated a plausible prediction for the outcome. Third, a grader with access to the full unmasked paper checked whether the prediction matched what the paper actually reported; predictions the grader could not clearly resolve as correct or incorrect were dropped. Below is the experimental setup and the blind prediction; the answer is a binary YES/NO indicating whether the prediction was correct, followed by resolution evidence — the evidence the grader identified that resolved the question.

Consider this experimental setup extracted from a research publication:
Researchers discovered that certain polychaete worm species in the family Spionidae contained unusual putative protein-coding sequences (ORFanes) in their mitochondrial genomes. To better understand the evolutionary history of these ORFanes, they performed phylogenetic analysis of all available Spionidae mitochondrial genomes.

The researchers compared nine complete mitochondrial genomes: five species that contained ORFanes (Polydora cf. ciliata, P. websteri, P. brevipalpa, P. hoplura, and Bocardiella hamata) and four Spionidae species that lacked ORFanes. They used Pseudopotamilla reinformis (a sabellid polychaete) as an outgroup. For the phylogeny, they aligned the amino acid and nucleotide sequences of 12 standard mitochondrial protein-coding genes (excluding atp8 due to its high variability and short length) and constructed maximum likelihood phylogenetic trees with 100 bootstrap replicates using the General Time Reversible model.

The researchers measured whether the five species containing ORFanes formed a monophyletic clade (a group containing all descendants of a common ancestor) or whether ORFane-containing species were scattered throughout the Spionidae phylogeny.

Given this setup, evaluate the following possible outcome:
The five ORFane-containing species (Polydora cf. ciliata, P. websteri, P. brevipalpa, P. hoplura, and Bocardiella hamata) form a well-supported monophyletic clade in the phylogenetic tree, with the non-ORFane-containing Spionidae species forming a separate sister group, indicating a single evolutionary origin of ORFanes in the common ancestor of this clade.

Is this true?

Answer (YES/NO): YES